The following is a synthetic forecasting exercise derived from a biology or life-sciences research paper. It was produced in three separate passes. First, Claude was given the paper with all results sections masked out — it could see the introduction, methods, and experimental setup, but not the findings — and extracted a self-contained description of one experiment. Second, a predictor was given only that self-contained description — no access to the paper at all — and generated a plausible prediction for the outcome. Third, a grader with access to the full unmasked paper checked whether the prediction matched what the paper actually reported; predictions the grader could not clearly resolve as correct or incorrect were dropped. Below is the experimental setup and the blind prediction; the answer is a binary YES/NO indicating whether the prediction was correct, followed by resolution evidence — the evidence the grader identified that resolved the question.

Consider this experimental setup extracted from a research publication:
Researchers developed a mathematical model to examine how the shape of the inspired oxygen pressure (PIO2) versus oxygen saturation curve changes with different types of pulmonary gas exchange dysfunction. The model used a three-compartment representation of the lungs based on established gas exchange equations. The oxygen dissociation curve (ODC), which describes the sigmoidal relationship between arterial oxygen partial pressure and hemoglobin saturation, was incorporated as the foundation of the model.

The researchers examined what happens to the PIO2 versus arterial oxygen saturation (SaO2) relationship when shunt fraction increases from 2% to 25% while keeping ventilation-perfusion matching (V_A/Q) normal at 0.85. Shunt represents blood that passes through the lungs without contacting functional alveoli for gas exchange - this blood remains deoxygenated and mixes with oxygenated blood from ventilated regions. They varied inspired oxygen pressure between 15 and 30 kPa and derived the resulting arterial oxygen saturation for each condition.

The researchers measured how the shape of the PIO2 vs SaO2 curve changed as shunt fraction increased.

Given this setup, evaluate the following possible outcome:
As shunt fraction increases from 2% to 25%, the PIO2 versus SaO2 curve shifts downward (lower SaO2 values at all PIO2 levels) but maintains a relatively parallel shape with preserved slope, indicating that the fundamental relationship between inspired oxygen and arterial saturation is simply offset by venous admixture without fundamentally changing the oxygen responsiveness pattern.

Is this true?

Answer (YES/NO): YES